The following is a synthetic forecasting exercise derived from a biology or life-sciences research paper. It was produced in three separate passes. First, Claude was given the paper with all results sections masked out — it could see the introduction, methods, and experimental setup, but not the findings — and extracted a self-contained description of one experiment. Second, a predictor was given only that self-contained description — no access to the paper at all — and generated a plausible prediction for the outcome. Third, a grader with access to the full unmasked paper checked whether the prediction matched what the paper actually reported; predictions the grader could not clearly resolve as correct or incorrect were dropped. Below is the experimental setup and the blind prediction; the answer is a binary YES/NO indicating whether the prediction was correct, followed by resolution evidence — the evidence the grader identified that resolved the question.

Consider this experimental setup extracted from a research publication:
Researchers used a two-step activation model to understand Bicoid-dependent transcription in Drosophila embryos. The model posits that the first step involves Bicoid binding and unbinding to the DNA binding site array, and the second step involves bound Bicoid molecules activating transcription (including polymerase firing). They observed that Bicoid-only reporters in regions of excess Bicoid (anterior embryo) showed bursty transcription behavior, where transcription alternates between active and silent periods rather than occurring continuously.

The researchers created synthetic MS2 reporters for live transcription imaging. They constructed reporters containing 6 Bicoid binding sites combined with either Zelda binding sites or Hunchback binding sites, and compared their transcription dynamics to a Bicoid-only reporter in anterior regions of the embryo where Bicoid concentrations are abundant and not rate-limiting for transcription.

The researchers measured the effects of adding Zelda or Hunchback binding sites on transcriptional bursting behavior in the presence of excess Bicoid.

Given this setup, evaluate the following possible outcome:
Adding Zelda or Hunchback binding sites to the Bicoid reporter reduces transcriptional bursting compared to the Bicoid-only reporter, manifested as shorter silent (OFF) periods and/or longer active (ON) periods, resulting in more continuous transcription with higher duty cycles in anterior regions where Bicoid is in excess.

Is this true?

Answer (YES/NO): NO